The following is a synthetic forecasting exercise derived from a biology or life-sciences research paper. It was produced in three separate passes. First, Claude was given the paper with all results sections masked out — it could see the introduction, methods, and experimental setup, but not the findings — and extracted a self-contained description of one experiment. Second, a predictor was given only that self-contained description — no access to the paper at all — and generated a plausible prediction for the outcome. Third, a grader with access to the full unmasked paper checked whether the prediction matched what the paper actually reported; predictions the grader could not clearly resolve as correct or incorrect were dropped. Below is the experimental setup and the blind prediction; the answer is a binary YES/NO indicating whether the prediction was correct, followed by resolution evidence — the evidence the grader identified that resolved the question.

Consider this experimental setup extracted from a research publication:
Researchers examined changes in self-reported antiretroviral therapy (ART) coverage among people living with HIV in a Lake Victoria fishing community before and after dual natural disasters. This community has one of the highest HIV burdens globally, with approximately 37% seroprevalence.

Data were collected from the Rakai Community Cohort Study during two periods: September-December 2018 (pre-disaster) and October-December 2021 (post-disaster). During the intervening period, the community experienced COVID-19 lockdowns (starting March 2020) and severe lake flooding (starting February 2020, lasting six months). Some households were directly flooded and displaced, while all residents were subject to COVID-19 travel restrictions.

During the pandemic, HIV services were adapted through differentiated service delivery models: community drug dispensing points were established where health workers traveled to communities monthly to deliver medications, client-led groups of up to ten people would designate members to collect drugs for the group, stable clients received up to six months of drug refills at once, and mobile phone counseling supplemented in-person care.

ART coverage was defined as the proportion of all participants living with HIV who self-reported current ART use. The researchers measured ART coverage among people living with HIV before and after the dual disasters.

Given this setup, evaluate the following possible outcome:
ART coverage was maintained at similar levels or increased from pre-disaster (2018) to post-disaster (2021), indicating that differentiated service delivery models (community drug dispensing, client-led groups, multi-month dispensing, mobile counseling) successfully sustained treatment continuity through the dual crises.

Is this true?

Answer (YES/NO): YES